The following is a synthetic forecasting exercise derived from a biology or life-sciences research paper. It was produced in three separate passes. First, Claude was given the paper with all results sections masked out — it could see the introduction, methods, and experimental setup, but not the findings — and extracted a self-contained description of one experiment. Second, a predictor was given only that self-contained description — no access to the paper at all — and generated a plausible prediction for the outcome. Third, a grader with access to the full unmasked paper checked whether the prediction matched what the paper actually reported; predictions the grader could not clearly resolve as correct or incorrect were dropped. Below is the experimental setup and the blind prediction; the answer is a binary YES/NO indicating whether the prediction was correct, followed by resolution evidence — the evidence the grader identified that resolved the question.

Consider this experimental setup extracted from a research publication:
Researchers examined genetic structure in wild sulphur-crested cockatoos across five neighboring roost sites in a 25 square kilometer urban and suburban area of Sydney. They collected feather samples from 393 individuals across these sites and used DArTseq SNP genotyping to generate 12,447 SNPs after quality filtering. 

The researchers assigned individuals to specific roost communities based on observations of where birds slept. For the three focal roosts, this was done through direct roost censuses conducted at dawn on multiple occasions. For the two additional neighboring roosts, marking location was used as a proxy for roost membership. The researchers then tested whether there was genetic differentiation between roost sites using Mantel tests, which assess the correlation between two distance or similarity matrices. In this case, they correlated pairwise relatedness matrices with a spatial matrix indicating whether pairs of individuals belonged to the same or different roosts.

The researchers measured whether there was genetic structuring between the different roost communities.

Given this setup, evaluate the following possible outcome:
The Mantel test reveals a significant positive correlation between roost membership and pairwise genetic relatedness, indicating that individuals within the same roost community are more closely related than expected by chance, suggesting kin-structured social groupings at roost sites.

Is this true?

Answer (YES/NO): NO